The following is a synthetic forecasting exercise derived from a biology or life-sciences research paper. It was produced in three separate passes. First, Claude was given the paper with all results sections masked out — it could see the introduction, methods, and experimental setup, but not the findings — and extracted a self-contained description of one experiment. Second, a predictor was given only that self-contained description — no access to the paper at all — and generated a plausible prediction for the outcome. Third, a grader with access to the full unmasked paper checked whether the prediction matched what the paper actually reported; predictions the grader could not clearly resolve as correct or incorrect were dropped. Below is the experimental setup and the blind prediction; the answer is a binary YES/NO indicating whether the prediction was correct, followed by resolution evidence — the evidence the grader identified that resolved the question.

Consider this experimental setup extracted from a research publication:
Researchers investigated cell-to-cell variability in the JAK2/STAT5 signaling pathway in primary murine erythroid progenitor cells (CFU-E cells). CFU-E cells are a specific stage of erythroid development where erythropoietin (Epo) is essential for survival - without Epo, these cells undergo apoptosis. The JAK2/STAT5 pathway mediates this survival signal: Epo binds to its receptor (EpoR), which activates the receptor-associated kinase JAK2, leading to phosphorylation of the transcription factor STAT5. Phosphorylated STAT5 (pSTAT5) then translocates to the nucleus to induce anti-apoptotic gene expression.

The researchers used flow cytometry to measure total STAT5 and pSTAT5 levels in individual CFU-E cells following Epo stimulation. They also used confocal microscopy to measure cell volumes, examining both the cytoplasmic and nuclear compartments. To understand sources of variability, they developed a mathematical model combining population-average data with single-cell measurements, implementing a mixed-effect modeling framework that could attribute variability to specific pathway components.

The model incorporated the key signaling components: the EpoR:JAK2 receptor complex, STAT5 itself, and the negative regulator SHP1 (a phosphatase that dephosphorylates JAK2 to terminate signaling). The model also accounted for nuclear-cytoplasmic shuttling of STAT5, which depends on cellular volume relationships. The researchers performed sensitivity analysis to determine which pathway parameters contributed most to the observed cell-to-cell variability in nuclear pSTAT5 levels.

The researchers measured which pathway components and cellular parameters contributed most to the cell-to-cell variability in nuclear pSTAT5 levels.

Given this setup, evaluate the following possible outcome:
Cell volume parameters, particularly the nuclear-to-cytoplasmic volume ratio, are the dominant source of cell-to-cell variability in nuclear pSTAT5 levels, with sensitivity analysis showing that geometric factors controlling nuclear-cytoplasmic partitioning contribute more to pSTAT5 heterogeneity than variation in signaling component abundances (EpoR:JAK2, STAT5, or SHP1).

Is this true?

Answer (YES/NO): NO